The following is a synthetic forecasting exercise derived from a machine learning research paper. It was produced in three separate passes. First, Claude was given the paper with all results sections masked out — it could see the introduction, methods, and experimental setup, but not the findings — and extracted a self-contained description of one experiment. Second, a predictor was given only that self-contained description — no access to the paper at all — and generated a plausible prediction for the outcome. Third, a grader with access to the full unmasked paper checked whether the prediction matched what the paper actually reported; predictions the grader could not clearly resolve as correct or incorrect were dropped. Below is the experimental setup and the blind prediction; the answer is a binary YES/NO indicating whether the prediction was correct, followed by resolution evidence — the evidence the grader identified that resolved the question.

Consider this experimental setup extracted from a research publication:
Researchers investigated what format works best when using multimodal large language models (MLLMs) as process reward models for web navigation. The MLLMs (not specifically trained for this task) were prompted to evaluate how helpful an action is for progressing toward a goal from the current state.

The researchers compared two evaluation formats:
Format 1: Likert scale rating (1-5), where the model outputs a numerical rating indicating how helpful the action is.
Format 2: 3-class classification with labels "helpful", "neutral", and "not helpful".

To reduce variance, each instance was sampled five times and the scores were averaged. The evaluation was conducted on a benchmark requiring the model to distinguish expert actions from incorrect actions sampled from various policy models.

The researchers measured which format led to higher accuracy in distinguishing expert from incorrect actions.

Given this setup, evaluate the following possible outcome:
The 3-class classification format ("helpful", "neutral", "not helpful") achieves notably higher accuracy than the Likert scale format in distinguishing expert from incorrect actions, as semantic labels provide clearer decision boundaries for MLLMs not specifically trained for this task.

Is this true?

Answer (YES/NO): NO